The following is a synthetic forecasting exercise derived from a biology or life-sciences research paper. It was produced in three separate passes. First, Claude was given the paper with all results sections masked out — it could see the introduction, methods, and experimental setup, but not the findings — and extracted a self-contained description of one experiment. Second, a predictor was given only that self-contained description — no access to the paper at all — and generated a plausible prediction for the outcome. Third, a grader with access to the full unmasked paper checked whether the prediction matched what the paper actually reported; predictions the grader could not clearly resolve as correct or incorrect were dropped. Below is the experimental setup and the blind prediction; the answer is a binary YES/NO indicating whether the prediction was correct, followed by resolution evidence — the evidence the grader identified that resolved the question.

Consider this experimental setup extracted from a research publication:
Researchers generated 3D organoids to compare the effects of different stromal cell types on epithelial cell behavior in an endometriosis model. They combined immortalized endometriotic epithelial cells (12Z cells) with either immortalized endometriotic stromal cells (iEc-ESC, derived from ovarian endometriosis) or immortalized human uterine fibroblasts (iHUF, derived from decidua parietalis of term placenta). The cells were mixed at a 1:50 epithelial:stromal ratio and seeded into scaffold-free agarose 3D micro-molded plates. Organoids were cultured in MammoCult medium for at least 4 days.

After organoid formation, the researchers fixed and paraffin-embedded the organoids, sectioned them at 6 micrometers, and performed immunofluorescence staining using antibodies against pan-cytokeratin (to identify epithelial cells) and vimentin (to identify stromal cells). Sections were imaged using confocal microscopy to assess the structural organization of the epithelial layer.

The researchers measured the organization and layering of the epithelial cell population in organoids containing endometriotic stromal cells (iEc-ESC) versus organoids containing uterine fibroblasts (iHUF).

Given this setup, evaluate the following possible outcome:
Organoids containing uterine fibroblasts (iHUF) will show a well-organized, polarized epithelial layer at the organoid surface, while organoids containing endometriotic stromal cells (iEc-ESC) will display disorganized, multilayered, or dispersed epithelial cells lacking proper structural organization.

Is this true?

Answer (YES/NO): YES